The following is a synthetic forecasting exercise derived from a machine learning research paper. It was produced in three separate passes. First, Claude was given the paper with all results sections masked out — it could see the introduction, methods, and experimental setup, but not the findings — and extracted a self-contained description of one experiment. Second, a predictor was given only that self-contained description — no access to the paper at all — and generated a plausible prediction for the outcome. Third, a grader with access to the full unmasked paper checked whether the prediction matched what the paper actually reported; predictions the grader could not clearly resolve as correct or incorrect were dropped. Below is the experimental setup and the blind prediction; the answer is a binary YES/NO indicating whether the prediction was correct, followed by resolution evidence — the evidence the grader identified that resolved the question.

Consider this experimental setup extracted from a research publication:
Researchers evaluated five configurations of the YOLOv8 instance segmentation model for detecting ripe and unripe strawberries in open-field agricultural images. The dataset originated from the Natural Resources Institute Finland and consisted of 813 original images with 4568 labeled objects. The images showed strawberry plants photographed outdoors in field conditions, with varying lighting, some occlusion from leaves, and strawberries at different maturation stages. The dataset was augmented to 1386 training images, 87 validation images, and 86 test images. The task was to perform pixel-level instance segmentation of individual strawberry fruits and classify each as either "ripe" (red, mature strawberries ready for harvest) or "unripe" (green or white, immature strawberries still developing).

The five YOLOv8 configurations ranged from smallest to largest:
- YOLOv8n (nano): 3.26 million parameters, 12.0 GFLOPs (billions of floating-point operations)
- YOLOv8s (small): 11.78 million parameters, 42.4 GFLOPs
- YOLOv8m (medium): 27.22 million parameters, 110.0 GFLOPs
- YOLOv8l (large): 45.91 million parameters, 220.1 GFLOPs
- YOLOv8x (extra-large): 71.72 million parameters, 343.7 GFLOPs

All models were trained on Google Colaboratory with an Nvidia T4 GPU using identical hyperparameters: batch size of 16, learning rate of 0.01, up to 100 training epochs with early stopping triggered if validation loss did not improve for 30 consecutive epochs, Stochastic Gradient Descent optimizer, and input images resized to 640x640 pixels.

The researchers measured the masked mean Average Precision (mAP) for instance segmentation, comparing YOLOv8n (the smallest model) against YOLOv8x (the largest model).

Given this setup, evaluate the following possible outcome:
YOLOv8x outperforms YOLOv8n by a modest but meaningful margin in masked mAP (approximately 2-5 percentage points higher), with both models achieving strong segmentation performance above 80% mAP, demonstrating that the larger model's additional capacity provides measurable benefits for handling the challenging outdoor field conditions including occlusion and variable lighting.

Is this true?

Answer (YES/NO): NO